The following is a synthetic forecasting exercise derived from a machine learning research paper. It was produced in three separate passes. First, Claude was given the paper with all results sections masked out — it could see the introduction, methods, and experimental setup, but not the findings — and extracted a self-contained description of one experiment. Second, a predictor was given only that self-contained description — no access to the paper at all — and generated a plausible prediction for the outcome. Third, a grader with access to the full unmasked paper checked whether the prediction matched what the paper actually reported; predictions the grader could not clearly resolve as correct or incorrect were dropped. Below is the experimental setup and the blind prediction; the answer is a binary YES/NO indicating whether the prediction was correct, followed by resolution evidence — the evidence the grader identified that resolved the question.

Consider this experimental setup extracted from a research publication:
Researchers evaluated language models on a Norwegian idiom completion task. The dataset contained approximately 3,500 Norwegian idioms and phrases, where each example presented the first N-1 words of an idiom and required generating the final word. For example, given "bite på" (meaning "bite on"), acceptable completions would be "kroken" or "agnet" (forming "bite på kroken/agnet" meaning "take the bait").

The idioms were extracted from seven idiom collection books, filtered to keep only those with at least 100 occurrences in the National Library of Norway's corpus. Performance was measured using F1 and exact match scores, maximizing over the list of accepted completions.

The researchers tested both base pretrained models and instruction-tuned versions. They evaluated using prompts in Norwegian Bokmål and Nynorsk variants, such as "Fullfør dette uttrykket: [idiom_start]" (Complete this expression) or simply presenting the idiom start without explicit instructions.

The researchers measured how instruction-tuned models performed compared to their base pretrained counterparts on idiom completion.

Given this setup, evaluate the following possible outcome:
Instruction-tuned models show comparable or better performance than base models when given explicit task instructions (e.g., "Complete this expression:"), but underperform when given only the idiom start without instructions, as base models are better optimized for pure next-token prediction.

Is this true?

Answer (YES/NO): NO